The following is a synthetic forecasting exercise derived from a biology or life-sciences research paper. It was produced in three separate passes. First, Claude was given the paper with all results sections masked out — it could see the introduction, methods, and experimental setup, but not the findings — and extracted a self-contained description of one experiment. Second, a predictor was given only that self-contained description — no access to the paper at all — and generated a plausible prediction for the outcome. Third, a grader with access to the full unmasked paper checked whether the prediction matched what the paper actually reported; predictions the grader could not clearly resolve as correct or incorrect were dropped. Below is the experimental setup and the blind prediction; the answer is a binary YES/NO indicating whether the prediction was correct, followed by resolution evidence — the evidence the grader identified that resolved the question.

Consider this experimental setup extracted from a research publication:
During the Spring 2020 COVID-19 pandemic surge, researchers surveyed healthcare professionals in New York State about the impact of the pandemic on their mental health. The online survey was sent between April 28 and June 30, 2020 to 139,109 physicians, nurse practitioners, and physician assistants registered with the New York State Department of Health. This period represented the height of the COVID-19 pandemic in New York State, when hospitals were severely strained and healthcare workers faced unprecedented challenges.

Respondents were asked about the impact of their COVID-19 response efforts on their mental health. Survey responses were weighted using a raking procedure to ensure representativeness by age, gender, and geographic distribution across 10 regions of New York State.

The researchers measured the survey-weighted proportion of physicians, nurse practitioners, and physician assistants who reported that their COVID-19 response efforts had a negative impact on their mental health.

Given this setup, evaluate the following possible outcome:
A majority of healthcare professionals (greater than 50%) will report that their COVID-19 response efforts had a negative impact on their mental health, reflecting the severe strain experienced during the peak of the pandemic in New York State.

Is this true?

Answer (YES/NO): YES